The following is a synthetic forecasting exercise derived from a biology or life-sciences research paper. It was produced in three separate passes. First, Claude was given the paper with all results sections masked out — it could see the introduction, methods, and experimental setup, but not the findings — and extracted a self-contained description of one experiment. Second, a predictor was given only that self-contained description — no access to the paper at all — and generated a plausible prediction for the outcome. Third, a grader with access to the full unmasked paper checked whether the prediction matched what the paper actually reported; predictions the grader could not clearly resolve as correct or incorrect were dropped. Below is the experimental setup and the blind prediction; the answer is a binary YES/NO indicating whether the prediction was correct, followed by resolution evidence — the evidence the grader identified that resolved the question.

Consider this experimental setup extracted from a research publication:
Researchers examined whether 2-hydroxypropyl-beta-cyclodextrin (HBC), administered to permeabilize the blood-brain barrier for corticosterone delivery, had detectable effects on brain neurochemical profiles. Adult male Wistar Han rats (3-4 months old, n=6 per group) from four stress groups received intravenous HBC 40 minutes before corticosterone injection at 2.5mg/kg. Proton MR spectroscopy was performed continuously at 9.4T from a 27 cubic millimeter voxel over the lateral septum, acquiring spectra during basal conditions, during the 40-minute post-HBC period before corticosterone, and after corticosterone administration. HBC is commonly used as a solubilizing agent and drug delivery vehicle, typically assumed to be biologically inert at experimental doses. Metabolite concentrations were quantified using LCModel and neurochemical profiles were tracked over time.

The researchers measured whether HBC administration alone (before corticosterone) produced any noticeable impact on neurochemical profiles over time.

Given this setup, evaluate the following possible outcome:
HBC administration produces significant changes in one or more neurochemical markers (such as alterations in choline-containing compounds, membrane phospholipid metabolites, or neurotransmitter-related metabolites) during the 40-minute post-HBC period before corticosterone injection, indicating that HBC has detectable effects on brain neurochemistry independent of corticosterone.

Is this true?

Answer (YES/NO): YES